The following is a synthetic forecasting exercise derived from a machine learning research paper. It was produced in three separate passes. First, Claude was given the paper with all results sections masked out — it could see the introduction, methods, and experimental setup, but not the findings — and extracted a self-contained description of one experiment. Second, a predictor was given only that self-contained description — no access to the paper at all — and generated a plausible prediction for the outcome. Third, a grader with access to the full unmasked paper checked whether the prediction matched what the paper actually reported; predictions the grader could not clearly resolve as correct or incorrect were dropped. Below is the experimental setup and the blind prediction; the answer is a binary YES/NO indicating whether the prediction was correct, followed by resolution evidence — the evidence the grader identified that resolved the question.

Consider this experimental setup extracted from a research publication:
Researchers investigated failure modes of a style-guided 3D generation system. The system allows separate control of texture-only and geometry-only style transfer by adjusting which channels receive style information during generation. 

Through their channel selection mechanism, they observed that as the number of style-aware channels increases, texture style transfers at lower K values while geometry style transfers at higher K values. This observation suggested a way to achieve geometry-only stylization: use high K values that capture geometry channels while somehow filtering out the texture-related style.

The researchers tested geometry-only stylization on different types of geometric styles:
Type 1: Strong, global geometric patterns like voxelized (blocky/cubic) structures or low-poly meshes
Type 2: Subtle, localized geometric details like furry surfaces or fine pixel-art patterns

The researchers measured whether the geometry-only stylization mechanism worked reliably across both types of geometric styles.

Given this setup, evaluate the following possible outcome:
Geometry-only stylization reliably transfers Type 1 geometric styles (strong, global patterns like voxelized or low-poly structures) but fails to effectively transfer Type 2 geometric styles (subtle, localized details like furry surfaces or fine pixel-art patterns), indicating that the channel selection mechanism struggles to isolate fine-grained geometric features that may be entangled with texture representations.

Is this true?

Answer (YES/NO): YES